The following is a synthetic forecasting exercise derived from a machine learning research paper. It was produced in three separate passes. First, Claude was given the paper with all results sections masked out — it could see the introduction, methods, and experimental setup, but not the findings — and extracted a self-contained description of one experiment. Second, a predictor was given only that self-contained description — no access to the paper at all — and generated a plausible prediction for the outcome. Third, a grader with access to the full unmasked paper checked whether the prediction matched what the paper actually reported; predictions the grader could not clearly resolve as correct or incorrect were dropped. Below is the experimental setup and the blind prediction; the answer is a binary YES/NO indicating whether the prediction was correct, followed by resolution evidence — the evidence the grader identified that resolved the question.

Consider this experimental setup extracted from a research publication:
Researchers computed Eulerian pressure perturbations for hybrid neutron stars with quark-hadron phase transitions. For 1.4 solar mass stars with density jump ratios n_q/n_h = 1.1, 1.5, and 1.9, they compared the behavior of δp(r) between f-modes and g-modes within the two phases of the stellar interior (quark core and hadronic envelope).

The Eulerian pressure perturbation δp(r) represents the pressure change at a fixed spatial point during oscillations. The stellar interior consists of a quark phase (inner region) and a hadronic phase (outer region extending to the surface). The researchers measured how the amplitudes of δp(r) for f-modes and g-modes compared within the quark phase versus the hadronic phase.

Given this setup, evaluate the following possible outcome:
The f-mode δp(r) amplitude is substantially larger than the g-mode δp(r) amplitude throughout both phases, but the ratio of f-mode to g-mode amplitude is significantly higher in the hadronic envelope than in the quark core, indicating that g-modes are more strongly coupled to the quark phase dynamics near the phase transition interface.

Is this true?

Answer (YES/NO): NO